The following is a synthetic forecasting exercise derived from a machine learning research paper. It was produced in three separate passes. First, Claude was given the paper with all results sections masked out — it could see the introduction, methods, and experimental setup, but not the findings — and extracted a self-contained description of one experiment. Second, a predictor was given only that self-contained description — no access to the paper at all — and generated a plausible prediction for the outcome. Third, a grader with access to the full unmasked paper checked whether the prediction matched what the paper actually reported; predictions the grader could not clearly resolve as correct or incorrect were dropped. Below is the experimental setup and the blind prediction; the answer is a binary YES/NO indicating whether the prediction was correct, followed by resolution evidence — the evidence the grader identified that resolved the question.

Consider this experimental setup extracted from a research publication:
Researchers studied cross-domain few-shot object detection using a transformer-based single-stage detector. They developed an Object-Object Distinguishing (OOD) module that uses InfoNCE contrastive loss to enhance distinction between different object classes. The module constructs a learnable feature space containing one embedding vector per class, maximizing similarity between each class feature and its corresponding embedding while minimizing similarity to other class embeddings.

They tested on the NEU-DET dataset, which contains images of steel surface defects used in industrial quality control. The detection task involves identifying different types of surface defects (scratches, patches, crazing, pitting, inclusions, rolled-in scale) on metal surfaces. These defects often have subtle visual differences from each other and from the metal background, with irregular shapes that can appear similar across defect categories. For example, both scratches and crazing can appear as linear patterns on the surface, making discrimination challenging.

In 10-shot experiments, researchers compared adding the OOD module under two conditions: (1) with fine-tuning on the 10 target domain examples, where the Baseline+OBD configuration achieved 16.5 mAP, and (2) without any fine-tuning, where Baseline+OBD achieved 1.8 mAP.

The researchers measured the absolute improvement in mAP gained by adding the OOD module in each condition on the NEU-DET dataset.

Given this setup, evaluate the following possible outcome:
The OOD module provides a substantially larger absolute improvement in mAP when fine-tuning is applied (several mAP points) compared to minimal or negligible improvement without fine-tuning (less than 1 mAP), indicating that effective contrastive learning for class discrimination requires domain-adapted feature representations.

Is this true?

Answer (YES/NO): NO